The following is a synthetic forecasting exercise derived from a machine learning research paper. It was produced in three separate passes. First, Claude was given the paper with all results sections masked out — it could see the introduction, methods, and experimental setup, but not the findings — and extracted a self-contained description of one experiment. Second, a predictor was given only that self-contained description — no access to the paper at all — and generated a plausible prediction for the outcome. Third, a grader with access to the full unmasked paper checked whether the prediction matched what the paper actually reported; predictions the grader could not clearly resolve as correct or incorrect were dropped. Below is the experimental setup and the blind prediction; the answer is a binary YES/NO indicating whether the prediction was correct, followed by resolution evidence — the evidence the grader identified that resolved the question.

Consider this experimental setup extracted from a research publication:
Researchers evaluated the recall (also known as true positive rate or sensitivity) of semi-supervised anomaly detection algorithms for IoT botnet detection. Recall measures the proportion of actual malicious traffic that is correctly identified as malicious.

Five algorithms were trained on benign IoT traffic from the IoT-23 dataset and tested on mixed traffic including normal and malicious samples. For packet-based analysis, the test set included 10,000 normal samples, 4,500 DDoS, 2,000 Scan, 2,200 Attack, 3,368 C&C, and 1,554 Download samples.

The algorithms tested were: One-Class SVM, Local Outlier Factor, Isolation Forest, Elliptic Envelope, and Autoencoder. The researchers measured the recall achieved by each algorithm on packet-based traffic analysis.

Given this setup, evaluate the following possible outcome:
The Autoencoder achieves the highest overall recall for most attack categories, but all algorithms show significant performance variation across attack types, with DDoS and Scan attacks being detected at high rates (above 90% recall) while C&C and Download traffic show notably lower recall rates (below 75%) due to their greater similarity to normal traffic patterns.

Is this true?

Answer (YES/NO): NO